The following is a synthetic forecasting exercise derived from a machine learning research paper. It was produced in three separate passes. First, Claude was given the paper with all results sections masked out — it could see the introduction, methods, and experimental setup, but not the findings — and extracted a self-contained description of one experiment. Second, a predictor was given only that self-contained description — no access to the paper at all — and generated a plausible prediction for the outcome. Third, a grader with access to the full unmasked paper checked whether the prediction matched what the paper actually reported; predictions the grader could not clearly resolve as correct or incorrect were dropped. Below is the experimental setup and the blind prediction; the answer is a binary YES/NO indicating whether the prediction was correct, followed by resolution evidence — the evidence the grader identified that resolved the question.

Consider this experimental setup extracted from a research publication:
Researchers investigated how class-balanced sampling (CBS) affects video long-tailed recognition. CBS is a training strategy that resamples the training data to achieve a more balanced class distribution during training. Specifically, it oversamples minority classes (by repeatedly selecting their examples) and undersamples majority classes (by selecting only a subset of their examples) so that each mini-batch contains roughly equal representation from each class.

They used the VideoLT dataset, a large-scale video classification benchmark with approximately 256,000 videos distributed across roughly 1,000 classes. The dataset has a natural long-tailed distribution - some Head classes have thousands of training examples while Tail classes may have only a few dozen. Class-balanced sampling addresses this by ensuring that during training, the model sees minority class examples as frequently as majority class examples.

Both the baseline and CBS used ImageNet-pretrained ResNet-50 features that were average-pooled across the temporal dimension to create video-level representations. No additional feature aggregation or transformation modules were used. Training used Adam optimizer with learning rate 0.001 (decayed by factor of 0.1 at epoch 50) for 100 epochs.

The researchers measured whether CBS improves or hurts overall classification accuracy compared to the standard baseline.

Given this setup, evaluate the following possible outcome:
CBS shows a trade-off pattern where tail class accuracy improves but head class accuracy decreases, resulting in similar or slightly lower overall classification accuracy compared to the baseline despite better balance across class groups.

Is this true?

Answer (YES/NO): NO